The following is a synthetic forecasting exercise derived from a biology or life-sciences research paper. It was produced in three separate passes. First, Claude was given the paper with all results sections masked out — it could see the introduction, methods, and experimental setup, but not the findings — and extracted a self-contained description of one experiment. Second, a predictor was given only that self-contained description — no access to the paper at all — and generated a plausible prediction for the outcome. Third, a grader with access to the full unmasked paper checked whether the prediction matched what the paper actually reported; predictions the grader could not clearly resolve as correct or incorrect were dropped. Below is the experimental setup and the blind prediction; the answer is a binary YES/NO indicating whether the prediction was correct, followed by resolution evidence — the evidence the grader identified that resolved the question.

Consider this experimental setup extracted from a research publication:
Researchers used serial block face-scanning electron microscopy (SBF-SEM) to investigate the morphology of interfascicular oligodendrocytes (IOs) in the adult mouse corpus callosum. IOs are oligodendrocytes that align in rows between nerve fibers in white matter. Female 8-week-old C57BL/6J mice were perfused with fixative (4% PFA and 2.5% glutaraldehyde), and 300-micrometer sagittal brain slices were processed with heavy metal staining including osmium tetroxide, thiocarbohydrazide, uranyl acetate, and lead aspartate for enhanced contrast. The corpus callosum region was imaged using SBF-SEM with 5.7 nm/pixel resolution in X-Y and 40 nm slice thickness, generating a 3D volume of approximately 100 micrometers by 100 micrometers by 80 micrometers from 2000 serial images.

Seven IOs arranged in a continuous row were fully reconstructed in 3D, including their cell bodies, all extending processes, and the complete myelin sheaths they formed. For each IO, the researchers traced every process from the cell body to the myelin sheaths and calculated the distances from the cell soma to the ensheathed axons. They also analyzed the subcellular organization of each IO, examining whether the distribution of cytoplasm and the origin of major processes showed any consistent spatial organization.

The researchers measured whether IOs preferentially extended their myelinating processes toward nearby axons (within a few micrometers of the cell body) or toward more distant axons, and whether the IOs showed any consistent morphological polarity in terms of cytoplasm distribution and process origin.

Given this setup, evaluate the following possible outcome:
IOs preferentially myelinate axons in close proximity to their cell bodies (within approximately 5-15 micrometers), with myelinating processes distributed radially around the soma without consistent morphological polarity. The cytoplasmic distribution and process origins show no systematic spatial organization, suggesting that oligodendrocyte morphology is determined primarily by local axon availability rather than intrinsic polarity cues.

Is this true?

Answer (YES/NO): NO